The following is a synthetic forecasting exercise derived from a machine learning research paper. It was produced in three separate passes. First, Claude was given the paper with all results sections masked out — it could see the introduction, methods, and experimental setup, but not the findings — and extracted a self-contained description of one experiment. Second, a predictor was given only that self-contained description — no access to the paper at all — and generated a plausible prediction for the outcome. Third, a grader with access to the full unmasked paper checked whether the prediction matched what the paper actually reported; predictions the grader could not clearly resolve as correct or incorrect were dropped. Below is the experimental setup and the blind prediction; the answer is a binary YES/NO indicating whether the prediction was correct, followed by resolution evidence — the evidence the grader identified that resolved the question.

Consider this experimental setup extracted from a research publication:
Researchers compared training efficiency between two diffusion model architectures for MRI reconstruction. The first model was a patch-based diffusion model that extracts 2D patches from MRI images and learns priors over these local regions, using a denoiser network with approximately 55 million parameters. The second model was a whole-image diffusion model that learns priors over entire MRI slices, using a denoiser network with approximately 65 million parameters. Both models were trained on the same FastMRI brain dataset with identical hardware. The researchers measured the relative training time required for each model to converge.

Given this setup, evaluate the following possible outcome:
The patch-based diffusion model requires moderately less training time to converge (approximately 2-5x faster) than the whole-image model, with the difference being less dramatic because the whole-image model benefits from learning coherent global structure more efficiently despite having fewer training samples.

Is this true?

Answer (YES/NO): NO